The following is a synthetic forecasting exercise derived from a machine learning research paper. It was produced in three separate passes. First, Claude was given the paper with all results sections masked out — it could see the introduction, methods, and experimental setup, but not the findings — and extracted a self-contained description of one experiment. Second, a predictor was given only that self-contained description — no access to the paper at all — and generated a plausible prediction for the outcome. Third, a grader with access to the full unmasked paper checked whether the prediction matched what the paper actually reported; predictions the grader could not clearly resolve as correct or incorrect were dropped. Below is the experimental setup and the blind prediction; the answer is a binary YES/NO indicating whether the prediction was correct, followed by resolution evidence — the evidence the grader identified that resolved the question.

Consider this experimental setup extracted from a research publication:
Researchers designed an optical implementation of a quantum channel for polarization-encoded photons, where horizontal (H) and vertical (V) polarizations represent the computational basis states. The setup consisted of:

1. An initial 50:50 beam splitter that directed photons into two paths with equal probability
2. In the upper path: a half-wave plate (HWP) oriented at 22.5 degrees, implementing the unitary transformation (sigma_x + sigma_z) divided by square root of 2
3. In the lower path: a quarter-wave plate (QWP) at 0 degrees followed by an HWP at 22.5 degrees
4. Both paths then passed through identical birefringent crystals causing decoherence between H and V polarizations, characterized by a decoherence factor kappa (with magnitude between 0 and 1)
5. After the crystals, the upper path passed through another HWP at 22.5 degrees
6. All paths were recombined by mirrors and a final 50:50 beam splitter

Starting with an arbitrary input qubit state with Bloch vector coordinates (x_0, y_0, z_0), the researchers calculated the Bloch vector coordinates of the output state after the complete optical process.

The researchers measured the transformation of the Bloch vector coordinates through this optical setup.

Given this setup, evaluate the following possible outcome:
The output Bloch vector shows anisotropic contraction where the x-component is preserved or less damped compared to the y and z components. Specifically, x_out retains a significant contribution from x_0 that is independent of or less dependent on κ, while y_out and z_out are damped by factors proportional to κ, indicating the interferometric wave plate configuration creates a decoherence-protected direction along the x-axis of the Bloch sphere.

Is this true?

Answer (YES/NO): NO